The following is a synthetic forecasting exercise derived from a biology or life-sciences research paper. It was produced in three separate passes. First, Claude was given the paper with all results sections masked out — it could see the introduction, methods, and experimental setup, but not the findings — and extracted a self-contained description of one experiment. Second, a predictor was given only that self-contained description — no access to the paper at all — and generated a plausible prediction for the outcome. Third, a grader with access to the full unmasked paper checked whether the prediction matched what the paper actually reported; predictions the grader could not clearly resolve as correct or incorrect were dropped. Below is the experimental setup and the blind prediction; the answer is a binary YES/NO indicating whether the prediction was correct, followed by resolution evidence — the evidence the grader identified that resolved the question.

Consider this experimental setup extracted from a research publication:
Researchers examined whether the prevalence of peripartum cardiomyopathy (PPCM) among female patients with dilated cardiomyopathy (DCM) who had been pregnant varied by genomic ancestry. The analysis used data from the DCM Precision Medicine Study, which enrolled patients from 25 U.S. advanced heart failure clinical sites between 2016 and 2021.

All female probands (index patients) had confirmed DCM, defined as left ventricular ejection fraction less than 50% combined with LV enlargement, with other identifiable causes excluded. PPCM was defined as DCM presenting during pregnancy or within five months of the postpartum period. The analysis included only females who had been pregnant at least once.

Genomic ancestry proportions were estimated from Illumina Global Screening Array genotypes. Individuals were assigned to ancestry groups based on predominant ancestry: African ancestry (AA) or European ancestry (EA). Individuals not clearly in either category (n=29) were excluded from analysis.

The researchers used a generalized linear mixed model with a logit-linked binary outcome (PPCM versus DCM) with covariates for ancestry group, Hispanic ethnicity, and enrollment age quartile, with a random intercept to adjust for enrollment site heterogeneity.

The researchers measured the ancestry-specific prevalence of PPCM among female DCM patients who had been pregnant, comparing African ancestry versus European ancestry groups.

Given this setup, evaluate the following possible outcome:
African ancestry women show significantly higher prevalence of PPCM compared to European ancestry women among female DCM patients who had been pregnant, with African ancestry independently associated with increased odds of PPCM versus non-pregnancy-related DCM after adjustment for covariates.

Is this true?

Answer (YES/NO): NO